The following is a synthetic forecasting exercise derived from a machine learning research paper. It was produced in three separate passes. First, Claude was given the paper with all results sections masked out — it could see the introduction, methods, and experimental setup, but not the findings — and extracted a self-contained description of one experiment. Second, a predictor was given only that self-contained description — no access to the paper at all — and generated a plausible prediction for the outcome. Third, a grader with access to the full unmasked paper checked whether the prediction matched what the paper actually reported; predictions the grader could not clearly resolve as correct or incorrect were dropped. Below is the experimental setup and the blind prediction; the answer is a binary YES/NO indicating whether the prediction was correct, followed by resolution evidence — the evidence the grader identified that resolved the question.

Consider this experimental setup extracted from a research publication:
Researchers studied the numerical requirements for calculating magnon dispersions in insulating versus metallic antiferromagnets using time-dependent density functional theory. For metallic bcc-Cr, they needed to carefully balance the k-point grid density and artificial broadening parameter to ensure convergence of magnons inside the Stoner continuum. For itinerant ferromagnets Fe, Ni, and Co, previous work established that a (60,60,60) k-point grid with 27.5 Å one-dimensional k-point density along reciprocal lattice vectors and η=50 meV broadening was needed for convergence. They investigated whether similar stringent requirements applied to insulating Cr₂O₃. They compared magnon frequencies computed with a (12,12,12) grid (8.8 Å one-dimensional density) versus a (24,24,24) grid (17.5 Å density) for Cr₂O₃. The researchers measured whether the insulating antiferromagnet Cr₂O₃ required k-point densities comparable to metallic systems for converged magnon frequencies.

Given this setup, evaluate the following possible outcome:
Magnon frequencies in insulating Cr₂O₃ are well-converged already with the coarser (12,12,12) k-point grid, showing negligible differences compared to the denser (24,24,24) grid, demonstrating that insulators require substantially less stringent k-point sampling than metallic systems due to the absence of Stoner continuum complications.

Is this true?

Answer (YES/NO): YES